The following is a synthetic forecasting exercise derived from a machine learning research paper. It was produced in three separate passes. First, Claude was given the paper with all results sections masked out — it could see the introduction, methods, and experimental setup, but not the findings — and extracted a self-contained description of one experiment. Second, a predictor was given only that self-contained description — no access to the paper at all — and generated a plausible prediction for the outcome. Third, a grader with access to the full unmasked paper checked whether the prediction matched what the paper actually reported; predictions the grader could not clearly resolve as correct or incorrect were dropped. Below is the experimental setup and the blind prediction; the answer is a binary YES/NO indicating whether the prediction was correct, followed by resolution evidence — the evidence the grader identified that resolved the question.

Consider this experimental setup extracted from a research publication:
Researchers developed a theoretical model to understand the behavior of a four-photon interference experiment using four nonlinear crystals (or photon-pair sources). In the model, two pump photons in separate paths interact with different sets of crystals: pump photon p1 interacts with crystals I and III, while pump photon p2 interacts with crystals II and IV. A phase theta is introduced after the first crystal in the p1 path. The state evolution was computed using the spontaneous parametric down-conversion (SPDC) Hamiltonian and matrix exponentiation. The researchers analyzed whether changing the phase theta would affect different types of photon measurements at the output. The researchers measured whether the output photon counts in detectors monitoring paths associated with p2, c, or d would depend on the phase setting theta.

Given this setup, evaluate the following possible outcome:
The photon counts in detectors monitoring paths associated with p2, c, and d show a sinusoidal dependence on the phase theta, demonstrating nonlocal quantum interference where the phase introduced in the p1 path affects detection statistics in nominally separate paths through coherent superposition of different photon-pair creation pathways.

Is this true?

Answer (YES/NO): NO